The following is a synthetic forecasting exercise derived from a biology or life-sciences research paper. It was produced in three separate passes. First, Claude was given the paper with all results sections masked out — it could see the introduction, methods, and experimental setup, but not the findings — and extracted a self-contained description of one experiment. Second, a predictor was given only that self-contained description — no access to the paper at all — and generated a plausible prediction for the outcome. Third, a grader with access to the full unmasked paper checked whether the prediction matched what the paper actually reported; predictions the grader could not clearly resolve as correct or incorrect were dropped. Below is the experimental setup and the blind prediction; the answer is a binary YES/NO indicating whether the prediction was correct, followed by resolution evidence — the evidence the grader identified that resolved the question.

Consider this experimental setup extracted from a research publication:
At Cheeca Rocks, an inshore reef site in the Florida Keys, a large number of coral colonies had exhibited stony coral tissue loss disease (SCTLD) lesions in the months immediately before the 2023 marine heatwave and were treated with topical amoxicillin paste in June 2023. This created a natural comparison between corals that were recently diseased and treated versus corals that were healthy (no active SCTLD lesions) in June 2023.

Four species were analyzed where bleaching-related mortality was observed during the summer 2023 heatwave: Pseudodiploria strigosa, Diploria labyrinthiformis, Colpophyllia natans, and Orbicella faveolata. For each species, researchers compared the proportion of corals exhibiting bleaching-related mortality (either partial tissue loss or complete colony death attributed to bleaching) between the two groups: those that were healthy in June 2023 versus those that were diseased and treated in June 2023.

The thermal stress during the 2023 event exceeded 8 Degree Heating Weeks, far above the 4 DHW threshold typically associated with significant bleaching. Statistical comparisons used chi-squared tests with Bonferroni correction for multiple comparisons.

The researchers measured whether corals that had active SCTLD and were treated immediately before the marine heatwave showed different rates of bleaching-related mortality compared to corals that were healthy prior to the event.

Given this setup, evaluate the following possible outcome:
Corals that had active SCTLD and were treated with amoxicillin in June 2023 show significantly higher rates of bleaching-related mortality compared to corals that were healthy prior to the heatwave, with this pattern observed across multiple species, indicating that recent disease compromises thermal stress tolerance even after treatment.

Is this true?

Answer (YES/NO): NO